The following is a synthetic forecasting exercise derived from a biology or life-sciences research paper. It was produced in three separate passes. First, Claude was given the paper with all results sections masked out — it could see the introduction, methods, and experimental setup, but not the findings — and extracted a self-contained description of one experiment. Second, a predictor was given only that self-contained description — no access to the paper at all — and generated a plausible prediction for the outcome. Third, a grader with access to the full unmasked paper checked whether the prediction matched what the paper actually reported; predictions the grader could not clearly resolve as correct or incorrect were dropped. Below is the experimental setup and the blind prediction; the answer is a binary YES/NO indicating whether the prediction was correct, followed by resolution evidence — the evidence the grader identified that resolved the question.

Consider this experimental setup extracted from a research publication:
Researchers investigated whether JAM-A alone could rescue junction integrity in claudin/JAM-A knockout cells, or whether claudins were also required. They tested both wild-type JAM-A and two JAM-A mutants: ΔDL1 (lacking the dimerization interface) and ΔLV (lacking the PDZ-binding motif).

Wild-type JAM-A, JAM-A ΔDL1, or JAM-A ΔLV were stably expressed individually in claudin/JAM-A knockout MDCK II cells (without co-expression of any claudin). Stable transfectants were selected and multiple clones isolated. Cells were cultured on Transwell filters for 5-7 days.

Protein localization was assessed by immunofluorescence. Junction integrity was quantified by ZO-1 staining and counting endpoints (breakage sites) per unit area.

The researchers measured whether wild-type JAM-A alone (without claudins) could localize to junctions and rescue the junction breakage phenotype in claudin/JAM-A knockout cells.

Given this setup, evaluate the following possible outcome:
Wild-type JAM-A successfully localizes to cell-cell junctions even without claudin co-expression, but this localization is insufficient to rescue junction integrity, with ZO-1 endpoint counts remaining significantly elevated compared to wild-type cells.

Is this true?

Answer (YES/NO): NO